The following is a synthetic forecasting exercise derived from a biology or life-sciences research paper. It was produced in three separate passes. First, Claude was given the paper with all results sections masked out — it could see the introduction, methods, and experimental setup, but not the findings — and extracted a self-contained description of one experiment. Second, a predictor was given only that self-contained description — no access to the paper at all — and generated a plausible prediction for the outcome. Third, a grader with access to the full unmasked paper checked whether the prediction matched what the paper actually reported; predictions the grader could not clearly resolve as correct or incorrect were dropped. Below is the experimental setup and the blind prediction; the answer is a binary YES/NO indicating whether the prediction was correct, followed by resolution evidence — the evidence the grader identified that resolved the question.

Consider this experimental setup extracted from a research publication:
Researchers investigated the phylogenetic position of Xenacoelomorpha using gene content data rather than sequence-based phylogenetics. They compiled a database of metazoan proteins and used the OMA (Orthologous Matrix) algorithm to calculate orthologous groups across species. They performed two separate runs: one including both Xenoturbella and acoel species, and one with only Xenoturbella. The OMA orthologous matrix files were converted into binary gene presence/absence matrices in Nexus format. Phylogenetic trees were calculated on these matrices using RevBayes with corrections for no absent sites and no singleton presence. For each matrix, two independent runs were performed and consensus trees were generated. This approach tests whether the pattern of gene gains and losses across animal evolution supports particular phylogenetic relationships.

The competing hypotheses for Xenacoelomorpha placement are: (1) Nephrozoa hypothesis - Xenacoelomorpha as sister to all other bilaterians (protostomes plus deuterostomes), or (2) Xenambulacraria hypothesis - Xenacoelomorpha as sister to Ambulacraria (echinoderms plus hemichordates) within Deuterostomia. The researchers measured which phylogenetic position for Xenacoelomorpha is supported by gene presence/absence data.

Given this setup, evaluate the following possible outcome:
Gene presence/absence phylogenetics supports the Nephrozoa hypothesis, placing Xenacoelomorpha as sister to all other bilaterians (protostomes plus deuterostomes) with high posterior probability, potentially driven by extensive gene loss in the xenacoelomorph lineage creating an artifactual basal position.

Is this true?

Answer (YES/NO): NO